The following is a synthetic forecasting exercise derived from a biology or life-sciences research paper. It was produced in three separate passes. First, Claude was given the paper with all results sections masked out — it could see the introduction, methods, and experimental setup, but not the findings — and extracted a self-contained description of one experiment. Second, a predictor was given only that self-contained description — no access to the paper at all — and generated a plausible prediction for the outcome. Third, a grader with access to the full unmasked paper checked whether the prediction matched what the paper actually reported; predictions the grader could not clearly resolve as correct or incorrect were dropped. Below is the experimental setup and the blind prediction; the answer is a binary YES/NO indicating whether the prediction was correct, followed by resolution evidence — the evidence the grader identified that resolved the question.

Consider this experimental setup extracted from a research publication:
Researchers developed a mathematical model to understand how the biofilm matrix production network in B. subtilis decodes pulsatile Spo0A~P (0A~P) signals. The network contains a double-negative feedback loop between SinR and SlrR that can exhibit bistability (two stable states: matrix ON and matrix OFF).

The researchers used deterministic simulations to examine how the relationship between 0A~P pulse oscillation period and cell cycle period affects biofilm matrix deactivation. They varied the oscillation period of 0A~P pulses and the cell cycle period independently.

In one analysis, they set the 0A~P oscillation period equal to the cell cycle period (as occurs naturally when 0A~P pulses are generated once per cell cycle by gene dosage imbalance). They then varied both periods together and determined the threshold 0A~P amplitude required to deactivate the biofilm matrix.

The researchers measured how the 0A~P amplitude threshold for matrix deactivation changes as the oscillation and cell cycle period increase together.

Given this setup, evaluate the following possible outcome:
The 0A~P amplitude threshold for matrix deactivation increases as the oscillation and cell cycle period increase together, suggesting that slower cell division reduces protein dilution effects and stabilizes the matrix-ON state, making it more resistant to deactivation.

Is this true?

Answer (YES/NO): NO